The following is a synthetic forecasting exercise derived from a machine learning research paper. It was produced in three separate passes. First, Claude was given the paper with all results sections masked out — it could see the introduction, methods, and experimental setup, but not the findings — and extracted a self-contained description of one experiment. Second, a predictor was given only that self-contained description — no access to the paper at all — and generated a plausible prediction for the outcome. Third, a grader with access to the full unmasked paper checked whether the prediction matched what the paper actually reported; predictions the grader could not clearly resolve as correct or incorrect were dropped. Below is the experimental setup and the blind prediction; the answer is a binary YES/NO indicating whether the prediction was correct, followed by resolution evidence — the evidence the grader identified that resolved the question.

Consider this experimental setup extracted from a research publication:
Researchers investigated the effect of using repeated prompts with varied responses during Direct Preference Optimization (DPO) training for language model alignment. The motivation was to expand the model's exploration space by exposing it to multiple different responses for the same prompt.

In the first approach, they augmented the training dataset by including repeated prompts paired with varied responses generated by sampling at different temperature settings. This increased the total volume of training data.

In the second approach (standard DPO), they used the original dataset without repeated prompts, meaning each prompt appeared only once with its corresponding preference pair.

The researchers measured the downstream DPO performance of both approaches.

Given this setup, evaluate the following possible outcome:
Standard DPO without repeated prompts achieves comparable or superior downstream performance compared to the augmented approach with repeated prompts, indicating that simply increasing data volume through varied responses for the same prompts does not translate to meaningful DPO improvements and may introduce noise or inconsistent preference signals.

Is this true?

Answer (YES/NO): YES